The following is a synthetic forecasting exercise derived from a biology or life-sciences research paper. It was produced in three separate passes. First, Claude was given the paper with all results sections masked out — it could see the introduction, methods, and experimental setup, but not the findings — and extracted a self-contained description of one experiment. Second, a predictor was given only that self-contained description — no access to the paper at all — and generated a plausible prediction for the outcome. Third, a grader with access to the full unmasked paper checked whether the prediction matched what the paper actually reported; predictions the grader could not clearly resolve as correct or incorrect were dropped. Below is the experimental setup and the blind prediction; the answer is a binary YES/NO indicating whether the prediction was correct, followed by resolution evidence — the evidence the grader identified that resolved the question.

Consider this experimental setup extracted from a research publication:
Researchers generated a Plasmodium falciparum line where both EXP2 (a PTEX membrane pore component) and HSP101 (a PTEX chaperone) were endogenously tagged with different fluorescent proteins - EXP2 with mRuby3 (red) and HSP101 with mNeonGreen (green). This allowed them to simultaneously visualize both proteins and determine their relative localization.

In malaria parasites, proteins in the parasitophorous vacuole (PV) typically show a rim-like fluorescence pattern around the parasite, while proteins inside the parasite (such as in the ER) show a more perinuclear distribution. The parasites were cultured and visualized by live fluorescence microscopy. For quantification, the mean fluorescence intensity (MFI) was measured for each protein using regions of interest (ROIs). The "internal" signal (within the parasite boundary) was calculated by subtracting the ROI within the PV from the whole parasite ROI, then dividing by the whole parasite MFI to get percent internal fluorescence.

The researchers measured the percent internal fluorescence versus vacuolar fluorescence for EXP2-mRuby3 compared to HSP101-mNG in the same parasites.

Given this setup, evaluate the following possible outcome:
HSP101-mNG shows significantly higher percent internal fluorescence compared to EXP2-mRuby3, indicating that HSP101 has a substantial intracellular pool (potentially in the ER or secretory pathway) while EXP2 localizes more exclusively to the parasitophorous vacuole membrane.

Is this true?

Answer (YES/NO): YES